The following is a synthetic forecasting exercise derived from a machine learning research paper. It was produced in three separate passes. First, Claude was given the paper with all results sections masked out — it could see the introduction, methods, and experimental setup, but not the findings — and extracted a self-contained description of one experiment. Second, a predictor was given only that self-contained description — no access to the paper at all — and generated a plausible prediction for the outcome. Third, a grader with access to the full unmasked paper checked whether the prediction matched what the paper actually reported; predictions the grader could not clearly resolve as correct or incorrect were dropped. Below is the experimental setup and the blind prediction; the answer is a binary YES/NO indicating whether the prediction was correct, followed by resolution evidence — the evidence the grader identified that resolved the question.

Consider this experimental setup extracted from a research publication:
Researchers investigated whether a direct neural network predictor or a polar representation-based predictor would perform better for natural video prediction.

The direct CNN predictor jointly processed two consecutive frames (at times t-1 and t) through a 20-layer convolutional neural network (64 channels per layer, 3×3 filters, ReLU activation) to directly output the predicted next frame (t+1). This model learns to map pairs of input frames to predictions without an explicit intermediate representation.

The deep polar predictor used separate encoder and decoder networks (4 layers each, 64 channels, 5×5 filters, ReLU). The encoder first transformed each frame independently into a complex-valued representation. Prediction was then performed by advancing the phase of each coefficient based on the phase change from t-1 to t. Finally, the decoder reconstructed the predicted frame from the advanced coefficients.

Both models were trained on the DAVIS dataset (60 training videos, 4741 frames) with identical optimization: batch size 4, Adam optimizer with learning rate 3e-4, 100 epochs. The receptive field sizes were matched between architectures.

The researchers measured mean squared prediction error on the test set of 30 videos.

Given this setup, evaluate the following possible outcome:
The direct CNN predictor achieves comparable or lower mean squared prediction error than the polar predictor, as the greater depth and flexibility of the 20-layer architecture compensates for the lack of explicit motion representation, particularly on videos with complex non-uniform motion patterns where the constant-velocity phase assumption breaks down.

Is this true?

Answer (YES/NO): NO